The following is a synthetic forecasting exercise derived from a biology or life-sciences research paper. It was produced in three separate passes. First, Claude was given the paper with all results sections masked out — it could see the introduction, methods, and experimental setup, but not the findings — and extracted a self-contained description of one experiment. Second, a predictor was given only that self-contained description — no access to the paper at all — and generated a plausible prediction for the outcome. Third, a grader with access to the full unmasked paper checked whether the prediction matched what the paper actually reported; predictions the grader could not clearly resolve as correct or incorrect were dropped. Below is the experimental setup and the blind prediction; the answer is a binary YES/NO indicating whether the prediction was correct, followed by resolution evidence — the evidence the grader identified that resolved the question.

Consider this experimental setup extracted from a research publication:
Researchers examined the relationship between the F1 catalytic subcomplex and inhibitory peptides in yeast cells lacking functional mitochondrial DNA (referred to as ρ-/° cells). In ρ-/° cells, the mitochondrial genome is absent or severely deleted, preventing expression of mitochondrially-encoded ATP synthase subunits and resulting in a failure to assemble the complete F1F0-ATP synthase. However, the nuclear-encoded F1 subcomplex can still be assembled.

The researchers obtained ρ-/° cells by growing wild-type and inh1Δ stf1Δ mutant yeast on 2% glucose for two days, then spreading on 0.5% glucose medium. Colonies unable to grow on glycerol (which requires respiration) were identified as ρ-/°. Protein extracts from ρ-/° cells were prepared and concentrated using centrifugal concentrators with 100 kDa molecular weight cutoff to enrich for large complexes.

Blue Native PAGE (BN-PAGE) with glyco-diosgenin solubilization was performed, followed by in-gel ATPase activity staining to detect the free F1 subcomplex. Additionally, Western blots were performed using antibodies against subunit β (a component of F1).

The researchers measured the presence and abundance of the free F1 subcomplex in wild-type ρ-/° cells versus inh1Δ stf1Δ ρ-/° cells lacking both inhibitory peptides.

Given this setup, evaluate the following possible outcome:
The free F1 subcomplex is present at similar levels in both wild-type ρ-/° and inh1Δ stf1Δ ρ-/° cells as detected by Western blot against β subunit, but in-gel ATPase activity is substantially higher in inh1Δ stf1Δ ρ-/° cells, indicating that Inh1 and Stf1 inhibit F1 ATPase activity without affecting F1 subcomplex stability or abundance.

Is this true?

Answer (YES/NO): NO